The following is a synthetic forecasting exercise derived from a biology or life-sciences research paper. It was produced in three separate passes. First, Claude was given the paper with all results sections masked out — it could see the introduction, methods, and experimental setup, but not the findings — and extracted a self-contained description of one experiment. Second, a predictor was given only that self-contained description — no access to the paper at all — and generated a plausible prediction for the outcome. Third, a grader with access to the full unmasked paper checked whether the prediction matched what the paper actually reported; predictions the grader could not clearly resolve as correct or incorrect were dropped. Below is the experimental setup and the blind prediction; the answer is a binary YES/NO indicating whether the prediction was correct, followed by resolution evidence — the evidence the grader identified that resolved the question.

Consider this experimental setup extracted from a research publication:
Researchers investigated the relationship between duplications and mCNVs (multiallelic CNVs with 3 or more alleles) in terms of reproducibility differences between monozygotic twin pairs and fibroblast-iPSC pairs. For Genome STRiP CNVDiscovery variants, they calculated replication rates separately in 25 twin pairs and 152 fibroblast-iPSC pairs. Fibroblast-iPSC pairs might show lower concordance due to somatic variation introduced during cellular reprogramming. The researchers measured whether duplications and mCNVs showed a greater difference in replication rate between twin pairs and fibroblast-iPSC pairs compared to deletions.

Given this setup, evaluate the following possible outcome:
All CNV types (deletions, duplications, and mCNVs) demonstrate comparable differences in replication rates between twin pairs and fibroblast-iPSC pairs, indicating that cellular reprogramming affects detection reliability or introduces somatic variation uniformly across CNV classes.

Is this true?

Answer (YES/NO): NO